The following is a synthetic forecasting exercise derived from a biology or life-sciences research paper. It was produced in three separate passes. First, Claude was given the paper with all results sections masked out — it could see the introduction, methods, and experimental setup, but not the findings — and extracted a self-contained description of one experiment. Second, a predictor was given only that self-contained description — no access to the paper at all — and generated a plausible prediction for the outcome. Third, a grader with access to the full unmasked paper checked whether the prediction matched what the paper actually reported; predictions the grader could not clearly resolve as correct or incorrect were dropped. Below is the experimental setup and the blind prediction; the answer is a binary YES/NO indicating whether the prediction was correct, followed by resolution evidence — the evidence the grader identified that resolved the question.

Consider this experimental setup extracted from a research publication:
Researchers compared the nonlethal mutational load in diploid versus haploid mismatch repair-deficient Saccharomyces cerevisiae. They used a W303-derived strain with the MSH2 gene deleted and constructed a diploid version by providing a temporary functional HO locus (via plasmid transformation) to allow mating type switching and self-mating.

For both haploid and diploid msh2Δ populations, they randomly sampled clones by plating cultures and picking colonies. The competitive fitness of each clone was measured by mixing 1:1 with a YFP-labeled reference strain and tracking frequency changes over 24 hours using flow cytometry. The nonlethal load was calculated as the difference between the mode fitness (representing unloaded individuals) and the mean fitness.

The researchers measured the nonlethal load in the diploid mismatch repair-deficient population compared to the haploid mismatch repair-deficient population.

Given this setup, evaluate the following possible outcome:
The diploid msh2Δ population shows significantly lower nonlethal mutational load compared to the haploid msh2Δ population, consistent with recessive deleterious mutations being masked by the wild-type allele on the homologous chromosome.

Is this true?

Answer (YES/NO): YES